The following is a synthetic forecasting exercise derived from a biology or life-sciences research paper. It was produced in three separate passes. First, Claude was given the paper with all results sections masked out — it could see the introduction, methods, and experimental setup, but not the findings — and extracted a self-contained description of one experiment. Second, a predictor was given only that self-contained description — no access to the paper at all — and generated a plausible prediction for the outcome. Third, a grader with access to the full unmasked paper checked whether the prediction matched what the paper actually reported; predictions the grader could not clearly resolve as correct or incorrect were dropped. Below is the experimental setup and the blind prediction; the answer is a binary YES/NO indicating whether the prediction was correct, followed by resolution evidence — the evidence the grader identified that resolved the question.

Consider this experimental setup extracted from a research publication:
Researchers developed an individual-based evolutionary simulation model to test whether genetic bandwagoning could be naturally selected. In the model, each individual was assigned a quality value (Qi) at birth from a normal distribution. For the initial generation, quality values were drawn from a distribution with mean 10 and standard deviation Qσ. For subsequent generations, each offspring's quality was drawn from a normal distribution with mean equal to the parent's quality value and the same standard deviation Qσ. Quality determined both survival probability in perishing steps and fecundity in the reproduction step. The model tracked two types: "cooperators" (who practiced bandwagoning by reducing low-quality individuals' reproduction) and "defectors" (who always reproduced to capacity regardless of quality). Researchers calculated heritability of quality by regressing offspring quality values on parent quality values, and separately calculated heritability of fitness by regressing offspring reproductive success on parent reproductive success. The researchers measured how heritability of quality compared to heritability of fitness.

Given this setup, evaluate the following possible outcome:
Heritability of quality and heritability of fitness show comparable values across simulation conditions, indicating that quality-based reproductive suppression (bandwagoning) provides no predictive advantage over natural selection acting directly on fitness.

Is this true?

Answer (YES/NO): NO